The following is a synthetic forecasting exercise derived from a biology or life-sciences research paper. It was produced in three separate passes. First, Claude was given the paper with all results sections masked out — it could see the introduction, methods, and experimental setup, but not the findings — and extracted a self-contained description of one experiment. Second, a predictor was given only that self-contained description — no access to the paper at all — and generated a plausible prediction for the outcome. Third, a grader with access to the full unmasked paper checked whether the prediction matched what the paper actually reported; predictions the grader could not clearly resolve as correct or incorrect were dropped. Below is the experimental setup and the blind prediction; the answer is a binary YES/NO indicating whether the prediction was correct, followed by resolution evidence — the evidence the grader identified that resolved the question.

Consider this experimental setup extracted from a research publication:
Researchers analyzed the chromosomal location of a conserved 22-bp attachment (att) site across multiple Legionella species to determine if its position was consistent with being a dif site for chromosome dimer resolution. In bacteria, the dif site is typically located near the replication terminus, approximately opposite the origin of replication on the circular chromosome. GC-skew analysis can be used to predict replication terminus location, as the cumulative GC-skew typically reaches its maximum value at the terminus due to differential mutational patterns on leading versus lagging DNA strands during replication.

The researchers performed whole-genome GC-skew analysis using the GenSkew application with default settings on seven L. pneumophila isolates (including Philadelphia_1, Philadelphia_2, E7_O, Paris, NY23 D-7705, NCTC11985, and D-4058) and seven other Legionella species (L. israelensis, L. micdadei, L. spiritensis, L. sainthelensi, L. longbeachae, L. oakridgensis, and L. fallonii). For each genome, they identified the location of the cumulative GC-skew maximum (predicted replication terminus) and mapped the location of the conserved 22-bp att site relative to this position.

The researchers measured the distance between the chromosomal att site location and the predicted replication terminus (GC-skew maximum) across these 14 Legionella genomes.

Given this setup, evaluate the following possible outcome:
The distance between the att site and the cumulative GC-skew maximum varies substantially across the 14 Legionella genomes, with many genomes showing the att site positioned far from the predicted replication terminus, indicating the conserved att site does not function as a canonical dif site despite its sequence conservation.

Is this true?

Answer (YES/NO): NO